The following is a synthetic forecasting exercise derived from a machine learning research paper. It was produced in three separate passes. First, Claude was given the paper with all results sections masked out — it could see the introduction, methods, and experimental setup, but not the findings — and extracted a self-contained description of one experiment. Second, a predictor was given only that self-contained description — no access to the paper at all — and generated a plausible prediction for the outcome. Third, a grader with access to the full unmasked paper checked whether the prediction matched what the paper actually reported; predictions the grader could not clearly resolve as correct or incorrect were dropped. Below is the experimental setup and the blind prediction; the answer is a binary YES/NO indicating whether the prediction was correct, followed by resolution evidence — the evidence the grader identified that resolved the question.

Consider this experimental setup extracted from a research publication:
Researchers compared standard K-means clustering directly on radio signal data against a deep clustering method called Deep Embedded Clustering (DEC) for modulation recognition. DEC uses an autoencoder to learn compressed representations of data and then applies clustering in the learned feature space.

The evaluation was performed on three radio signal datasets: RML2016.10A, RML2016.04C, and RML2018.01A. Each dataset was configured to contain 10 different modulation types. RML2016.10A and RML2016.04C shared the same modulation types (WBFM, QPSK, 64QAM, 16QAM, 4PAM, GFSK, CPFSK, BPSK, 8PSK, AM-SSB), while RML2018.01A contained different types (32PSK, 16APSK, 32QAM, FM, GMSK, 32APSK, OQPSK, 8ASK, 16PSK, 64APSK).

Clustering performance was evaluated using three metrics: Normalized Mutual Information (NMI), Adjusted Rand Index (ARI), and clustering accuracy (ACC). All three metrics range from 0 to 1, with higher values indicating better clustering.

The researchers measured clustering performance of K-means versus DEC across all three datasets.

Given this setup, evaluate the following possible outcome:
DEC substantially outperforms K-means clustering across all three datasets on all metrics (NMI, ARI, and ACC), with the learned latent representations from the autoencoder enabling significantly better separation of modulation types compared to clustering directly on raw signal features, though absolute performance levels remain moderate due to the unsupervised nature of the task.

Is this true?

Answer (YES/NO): NO